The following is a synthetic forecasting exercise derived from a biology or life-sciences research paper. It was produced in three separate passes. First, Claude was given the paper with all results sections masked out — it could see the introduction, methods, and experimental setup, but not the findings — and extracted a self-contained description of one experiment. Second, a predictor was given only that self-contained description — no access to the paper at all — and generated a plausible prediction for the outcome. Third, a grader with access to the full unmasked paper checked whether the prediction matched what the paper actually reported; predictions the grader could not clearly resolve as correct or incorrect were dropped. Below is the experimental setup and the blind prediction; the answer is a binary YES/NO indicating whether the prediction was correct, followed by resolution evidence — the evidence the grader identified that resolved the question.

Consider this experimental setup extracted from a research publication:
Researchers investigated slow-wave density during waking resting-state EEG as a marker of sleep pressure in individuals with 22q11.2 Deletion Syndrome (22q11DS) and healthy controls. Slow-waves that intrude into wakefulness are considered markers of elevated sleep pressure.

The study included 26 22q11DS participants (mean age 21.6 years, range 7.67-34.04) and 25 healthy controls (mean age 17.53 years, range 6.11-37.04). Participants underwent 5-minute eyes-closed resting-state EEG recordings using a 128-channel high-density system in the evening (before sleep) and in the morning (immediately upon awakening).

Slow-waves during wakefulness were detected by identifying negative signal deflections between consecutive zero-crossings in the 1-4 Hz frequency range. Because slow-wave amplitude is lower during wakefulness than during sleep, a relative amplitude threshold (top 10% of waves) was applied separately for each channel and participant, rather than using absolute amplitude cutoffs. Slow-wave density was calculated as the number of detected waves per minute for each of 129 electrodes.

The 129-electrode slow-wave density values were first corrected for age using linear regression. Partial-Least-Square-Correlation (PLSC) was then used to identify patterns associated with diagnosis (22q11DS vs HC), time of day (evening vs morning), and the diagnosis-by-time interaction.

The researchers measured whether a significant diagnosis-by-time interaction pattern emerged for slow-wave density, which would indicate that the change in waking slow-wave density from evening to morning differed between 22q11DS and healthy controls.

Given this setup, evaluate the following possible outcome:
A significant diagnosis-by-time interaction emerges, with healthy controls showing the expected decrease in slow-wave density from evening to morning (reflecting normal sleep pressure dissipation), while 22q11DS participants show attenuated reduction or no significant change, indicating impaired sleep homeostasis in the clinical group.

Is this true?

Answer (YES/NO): YES